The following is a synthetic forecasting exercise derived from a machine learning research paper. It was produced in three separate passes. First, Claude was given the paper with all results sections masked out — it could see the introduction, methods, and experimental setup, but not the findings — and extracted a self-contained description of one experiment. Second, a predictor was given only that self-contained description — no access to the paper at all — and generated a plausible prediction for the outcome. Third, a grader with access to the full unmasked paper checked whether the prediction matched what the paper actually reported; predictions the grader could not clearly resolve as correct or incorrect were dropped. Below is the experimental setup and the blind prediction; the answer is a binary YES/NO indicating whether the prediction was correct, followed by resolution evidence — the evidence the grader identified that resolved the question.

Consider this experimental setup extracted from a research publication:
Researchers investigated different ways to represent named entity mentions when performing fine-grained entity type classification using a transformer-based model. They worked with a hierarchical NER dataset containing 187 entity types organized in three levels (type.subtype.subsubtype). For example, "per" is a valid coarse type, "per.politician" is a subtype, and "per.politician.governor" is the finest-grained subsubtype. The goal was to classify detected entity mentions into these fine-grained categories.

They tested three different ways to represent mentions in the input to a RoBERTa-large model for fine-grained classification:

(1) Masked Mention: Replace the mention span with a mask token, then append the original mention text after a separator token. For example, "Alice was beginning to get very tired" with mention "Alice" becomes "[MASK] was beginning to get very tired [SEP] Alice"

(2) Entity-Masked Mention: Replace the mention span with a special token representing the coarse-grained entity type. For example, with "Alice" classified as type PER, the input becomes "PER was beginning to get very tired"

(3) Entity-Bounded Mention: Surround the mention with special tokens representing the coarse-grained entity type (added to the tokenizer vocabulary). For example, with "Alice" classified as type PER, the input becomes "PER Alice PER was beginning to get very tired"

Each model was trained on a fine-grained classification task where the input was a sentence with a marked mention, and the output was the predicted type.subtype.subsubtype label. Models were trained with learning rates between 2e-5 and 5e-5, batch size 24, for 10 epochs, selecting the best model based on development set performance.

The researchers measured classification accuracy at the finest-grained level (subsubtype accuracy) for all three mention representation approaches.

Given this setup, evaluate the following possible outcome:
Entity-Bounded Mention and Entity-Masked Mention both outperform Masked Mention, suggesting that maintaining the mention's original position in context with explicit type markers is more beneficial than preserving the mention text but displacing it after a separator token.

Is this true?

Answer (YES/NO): YES